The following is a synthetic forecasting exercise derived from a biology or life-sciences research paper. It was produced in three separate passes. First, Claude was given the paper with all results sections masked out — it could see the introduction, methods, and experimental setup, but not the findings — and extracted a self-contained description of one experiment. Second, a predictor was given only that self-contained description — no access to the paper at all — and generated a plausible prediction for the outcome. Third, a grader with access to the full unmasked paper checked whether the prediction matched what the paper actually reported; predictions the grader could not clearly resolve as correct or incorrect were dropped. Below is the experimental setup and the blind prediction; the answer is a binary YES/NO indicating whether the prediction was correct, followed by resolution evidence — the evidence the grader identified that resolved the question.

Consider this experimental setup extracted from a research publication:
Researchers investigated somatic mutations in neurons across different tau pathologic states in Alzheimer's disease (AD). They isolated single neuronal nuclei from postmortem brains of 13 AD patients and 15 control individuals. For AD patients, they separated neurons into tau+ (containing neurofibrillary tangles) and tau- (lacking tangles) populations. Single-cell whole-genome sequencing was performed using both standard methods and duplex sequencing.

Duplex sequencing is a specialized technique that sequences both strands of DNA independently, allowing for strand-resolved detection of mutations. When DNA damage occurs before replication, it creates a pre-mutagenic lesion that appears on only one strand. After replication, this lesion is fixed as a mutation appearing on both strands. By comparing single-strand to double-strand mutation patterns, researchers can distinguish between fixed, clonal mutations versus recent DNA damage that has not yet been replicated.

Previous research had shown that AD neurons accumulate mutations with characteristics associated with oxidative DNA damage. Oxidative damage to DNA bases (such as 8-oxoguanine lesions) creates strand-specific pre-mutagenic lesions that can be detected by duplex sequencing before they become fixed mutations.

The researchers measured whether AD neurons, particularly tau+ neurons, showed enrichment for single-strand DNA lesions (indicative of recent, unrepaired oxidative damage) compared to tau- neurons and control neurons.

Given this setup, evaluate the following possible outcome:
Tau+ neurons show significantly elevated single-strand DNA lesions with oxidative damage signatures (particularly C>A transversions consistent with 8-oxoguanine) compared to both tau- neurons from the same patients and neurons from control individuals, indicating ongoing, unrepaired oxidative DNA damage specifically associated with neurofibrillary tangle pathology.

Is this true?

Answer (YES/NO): NO